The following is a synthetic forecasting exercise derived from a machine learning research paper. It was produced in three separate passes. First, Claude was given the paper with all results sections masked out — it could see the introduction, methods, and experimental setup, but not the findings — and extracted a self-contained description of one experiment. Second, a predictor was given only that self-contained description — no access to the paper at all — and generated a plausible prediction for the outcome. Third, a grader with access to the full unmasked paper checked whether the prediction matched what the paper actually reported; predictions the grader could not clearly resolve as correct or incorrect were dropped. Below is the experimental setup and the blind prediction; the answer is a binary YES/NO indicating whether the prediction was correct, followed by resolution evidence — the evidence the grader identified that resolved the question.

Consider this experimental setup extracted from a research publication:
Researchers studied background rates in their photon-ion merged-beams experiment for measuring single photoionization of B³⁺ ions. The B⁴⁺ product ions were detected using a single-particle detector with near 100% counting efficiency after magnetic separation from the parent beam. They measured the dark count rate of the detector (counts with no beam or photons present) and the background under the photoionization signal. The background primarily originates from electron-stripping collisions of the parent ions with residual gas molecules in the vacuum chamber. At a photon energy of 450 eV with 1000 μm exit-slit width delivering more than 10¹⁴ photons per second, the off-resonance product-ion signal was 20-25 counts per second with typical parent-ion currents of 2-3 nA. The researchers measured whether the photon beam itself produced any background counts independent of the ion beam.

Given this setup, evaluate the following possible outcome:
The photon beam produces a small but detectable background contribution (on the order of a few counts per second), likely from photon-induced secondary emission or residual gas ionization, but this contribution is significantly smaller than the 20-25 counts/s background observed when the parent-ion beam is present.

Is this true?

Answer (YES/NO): NO